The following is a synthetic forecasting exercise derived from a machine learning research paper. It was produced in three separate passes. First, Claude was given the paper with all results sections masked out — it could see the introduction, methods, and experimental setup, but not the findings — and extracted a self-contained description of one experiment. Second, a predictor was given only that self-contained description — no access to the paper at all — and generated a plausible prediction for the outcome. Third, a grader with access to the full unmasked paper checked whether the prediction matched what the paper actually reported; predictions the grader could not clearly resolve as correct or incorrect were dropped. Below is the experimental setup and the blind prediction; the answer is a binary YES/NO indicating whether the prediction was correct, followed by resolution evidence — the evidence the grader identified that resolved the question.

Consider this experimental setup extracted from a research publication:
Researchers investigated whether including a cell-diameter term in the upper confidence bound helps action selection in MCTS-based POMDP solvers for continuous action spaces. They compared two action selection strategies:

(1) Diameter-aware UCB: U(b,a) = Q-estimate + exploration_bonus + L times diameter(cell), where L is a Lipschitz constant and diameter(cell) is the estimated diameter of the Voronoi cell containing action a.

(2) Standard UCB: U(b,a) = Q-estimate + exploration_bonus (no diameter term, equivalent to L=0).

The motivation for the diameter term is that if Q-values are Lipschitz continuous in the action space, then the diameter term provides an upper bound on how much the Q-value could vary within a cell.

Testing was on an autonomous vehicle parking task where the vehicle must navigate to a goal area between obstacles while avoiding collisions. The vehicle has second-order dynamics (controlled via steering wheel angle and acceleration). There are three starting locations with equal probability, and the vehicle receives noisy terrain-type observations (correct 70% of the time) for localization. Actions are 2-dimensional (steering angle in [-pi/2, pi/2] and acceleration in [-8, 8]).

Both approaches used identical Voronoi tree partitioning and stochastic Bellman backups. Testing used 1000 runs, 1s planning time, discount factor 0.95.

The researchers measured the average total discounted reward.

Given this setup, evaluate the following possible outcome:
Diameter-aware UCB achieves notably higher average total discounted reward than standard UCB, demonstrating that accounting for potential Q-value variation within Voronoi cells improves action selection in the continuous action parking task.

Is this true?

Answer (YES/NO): YES